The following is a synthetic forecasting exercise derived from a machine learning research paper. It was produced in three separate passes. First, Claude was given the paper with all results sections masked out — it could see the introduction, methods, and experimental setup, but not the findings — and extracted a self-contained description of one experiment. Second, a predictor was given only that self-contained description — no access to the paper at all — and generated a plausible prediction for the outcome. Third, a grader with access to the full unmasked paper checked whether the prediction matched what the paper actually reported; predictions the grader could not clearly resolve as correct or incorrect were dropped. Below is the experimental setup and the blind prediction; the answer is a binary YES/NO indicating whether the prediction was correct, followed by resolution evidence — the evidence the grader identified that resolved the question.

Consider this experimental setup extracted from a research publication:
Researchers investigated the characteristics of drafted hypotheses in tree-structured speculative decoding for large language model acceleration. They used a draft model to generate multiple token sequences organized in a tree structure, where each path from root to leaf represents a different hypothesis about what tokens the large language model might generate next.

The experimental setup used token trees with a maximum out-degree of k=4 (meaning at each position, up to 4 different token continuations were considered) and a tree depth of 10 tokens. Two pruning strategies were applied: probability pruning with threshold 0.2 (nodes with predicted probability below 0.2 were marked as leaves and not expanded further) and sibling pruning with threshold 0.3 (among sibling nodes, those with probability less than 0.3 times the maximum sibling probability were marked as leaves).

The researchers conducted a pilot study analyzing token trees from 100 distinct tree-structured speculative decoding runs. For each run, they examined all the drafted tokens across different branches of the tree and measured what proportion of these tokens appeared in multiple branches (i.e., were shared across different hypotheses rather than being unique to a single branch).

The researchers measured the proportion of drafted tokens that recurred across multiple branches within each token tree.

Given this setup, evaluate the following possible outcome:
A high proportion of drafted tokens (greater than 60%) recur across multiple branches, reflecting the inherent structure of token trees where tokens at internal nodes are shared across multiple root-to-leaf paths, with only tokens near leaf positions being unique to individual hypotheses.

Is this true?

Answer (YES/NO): YES